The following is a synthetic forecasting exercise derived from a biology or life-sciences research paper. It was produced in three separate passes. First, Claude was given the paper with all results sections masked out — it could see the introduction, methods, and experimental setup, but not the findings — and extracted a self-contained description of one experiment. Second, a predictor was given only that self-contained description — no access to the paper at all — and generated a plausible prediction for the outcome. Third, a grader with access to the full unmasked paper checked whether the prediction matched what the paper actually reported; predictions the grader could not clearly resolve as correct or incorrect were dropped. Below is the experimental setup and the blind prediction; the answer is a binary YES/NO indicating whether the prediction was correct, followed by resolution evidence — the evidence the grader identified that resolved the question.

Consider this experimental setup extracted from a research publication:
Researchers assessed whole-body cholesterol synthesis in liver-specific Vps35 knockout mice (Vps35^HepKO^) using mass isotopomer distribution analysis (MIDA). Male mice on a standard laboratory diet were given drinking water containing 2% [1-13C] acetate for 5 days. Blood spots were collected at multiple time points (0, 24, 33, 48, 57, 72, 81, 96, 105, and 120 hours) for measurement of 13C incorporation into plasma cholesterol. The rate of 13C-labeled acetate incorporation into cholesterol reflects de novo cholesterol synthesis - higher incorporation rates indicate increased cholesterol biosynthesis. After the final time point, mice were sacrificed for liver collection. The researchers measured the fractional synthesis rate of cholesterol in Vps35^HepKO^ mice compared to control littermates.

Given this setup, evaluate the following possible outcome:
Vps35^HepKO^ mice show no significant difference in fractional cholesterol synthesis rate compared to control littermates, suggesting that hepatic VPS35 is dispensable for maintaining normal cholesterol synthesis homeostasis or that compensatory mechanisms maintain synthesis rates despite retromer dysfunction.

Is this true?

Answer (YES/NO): NO